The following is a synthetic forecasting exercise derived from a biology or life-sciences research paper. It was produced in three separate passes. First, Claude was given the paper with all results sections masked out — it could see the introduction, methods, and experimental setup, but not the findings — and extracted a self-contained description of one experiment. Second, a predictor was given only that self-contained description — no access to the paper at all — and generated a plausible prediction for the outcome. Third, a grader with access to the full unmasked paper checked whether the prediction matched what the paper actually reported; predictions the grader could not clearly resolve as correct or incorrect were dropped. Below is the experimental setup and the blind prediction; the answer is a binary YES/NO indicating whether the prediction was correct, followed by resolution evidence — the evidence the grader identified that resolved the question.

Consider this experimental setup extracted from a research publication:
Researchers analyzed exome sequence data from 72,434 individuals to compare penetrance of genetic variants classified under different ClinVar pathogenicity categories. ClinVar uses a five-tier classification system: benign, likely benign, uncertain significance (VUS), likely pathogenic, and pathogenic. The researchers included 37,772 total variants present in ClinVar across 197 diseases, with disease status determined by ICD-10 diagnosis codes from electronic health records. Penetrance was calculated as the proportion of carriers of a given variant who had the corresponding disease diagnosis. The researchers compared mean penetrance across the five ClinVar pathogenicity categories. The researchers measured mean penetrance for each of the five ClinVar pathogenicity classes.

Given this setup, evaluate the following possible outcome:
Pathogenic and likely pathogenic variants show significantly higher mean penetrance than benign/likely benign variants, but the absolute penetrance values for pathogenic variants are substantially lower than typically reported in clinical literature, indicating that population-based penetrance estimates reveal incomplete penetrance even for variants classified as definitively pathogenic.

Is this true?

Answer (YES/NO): YES